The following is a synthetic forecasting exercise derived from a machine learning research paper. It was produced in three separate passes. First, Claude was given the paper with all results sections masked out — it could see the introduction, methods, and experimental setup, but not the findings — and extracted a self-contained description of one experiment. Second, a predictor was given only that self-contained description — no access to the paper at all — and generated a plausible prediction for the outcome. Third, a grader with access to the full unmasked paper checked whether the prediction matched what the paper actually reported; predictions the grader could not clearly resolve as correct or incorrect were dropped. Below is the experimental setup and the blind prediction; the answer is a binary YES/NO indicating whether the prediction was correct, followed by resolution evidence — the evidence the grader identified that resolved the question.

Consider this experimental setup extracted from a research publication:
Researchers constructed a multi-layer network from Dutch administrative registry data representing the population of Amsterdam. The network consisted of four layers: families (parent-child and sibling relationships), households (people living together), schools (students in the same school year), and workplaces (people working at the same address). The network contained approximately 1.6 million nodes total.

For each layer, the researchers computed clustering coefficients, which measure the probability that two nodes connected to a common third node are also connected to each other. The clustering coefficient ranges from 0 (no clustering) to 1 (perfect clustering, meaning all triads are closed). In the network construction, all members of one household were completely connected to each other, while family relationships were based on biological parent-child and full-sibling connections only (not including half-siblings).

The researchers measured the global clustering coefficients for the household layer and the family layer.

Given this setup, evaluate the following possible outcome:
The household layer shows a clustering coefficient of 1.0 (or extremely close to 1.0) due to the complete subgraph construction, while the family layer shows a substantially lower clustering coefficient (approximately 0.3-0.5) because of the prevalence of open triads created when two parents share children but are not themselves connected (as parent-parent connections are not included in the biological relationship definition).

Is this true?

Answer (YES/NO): NO